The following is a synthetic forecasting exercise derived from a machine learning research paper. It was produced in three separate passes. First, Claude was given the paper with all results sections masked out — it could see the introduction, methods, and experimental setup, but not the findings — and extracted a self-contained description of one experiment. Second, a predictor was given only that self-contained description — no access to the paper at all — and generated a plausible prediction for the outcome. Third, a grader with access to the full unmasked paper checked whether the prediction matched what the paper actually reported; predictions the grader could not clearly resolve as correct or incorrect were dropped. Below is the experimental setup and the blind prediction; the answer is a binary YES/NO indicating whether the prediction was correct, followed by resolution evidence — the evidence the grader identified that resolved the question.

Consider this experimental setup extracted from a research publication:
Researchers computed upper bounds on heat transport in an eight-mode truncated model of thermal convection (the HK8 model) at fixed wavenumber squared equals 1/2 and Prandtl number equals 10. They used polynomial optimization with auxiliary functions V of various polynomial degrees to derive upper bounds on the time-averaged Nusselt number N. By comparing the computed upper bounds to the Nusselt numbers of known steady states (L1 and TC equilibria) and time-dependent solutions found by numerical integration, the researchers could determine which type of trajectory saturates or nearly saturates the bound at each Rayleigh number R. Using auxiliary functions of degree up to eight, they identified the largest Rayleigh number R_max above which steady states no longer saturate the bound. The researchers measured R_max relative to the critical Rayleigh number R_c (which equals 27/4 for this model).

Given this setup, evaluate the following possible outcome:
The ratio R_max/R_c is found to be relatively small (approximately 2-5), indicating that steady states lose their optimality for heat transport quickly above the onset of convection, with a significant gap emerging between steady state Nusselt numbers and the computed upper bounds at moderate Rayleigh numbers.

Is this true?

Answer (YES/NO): NO